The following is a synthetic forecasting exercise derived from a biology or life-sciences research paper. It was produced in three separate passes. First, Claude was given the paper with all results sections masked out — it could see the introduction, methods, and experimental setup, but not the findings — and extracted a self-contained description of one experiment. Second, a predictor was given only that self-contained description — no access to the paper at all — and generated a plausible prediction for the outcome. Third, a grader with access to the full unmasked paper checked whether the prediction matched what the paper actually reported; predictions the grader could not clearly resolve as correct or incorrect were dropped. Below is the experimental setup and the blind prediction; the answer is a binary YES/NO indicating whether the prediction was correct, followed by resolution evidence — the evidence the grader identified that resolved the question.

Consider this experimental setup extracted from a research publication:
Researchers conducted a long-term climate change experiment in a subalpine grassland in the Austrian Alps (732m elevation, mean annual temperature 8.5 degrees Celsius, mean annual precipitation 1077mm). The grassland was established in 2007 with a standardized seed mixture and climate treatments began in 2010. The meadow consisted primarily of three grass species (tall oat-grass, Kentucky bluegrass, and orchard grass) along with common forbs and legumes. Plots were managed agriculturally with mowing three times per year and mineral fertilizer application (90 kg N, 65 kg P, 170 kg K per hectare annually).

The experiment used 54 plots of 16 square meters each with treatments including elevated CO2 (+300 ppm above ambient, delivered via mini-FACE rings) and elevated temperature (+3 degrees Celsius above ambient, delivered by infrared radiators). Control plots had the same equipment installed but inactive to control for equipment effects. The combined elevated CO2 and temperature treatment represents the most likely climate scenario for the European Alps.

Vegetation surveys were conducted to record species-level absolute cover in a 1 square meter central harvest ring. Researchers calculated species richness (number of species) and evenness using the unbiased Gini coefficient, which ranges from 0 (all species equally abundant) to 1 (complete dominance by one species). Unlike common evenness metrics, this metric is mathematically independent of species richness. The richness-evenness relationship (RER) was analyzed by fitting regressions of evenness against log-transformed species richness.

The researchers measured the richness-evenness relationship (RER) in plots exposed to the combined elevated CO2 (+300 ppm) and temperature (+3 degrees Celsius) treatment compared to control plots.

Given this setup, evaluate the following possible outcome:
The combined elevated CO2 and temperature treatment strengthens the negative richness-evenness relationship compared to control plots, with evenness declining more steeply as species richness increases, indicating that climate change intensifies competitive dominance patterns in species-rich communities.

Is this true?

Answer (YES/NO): NO